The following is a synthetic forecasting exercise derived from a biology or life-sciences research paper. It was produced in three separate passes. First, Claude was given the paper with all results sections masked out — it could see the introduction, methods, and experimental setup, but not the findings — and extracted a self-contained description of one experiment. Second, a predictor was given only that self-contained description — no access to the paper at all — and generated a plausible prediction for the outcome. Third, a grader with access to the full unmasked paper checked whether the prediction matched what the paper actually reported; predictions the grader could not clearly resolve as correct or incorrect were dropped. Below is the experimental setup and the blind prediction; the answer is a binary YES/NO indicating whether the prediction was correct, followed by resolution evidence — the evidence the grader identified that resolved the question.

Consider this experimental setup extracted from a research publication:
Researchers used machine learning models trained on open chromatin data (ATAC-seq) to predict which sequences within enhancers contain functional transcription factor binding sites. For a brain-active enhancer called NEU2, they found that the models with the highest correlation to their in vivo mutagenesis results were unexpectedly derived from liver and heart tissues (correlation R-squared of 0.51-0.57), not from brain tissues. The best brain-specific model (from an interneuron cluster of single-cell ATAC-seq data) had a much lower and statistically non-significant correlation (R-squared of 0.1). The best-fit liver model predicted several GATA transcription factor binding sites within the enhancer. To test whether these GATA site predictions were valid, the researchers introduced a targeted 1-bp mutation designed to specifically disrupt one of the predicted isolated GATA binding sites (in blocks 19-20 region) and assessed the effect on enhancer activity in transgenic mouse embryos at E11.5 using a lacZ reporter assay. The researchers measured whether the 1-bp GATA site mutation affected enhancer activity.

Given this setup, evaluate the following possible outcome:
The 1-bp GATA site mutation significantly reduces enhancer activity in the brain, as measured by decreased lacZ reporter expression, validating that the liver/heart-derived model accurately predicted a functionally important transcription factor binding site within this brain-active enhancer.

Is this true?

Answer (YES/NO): NO